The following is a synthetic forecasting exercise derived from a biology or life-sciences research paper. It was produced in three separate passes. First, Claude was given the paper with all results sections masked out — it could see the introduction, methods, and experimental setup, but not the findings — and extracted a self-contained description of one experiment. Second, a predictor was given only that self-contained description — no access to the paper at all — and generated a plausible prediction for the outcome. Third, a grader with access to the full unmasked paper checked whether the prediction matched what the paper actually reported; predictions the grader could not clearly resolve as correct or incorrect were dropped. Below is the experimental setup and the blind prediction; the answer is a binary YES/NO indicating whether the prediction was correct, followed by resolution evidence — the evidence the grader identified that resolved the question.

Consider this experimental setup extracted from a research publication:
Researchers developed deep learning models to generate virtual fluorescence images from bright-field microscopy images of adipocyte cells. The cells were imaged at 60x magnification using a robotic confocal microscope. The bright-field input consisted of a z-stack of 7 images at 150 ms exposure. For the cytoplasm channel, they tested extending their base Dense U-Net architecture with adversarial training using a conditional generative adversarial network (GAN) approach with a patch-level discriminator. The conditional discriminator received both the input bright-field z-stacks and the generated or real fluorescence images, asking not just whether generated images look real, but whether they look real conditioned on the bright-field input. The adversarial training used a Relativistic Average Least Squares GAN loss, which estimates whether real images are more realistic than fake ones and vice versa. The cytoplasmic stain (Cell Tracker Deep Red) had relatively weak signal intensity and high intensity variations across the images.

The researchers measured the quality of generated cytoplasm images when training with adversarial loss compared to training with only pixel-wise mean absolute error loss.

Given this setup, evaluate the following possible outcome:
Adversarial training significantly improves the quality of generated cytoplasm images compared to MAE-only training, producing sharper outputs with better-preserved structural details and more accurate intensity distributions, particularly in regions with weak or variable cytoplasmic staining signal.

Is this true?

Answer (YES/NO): NO